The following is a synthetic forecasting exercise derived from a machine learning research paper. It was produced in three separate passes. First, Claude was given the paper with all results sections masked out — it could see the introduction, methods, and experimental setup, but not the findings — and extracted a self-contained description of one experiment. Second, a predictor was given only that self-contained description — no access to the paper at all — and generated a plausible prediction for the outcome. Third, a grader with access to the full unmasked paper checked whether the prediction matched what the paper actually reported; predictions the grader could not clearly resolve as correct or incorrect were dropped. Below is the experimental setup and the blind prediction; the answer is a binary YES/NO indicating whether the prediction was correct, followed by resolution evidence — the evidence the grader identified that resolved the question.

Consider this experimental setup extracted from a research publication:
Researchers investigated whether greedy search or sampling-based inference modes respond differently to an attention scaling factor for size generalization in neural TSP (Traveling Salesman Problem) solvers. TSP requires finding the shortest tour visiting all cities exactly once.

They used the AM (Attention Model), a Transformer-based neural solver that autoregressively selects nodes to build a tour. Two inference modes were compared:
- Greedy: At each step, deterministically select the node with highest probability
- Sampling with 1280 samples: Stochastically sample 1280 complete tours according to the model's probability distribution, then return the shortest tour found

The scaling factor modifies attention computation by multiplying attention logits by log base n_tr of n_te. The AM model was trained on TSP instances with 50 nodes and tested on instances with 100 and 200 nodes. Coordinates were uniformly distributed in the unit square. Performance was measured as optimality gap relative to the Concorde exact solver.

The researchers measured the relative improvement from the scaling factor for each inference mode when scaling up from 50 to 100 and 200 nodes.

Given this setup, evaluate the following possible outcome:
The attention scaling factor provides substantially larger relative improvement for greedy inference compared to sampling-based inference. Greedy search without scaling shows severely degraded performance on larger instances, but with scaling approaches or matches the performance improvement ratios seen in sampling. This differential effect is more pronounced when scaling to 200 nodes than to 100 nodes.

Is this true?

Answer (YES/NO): NO